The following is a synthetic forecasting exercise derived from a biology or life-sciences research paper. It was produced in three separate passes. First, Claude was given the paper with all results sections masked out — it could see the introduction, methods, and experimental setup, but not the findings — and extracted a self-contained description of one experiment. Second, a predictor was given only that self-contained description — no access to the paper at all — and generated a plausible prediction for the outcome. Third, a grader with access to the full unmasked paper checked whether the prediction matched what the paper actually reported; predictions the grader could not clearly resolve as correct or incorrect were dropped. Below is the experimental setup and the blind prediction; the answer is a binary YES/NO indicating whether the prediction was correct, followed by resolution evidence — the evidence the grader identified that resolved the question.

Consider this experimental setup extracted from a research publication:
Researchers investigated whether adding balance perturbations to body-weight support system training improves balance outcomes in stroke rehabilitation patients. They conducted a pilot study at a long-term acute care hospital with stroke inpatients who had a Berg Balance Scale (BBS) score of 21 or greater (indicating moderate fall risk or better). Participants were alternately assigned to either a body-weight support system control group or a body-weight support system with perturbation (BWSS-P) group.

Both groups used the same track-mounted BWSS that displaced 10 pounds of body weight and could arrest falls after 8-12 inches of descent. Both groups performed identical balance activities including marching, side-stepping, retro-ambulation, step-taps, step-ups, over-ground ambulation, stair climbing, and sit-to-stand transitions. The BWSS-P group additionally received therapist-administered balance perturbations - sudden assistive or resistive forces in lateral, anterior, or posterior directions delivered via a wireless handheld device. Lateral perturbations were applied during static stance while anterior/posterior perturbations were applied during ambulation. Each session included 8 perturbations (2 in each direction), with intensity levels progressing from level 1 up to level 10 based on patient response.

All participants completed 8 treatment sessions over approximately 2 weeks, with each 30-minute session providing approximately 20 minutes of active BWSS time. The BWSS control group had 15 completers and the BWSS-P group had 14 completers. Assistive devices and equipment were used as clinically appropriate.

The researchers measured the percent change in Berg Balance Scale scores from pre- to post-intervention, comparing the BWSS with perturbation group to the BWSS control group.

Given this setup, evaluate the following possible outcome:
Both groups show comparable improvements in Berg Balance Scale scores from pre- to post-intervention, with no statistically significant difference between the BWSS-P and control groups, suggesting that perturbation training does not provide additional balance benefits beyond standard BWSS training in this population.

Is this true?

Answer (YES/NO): YES